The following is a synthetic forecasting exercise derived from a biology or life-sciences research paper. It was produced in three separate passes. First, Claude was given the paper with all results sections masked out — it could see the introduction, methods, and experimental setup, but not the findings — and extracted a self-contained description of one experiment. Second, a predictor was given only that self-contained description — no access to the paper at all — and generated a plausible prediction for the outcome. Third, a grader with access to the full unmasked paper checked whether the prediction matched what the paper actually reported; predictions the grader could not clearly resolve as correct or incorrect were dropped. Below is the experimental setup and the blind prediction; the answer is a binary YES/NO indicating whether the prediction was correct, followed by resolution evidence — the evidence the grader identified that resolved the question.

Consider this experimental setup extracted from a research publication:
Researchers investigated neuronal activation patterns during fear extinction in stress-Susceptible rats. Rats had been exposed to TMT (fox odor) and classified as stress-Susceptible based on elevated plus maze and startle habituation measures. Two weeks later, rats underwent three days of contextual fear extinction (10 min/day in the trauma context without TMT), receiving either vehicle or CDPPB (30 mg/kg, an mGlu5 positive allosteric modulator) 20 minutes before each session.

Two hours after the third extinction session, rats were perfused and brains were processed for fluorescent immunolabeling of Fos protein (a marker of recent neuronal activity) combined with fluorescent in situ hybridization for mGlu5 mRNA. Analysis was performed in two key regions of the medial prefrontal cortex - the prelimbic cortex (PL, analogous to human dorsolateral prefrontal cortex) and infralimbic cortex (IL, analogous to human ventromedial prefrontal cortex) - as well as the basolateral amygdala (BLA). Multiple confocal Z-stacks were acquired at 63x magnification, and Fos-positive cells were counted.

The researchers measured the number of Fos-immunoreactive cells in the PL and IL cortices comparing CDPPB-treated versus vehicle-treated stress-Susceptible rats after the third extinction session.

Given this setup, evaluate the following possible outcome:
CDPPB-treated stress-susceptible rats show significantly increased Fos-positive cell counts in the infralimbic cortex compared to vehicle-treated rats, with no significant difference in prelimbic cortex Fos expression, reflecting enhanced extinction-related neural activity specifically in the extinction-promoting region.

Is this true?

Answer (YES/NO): NO